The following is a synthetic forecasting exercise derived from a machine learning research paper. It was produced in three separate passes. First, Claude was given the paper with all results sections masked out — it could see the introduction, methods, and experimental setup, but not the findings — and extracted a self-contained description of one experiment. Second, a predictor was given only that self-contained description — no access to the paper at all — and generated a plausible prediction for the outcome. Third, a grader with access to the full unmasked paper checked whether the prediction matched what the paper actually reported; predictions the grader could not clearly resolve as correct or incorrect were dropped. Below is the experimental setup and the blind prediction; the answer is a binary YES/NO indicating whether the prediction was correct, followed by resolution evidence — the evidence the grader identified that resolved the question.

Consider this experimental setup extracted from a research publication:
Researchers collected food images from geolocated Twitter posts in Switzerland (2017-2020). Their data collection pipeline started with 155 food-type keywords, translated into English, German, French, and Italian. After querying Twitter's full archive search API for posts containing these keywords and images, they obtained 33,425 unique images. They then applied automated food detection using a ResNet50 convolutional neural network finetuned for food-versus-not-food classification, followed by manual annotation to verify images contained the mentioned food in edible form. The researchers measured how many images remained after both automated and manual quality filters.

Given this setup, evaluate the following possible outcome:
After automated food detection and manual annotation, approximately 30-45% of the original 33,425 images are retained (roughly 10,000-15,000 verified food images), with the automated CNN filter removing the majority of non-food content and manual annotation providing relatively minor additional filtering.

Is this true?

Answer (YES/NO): NO